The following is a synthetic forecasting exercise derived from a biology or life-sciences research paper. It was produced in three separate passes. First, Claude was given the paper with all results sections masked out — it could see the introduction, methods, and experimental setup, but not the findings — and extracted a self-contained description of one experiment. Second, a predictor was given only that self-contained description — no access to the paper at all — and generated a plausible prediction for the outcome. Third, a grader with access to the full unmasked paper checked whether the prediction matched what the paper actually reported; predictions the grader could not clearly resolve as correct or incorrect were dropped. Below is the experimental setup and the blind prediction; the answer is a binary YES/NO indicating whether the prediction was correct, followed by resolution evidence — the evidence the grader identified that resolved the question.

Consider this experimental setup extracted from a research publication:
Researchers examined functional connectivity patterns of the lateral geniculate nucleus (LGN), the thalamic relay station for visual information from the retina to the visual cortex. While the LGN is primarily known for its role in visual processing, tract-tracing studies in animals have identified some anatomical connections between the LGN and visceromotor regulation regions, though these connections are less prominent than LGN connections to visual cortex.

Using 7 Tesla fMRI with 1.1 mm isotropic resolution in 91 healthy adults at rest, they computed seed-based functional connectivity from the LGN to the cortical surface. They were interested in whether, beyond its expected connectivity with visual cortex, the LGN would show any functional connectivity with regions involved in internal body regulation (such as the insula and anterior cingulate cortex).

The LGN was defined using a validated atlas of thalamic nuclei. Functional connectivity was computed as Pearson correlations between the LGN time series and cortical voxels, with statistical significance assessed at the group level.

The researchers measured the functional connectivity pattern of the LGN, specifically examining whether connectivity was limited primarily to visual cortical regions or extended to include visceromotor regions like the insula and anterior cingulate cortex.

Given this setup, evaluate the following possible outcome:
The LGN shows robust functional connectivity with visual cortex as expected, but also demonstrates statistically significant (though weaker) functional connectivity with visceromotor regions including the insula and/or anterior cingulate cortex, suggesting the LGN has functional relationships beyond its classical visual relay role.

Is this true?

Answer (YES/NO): YES